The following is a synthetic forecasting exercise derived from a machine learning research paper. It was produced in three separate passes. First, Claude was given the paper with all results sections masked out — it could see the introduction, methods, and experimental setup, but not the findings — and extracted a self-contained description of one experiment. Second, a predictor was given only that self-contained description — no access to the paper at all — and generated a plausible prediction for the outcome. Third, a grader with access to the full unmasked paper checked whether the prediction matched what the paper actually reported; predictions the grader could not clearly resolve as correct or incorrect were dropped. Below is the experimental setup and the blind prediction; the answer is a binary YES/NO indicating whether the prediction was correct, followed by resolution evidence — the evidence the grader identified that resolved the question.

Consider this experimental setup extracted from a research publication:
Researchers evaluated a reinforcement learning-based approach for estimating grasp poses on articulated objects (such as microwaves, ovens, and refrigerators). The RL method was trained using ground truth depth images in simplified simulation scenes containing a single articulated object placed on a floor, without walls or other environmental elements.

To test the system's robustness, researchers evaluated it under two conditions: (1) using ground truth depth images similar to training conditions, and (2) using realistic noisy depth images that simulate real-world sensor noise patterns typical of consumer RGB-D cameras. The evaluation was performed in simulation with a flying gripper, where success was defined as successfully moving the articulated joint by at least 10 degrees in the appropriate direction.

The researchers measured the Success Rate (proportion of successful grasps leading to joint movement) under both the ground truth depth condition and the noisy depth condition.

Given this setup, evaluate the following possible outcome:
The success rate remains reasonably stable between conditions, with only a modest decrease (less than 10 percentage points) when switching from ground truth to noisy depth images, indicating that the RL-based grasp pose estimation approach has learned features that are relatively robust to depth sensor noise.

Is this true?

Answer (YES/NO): NO